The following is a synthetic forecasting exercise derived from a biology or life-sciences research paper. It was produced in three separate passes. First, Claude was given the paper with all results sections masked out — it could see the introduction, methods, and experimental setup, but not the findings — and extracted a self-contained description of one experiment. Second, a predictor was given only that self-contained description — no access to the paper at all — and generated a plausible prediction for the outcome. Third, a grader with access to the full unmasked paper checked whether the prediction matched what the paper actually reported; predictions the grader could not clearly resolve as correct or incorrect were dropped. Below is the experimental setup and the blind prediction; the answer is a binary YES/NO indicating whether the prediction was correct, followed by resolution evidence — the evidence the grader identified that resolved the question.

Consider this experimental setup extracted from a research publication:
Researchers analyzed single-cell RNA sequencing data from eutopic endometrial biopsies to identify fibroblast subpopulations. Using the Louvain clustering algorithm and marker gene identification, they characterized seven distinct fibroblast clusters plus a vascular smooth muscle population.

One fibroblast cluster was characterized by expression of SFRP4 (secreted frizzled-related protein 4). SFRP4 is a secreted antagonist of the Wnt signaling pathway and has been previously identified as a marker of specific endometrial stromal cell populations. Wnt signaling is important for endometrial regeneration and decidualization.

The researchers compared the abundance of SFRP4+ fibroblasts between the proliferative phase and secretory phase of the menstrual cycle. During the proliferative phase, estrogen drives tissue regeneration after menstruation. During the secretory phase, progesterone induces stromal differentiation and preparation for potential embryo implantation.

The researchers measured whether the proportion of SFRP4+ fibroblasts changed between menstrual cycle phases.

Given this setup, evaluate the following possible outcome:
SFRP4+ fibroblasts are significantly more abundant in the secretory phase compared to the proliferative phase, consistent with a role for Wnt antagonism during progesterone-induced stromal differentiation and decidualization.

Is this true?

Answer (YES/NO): NO